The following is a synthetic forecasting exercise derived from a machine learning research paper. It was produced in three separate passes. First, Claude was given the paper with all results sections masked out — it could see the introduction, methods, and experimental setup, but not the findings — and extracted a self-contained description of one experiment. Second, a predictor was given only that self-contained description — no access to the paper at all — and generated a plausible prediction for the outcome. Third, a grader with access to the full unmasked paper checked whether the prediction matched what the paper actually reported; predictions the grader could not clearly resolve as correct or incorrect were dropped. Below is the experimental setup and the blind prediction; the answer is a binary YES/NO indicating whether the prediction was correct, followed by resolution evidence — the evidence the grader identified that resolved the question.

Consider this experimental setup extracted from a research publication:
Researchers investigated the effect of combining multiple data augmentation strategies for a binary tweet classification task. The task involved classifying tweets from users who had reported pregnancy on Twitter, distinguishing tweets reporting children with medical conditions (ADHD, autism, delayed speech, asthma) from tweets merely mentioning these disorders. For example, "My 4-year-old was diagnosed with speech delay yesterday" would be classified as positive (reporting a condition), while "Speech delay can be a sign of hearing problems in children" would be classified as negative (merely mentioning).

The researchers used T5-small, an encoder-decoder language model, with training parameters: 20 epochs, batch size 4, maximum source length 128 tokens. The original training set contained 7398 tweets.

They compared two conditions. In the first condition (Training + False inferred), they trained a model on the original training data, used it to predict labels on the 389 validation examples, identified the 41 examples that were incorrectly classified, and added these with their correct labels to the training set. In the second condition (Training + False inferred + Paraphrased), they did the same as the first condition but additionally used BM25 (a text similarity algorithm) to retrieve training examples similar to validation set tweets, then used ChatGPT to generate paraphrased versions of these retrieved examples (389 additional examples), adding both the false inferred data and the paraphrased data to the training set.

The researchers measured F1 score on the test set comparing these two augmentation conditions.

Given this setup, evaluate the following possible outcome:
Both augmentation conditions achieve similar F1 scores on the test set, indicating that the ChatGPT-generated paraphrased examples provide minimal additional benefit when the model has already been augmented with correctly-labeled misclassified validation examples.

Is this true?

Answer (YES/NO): NO